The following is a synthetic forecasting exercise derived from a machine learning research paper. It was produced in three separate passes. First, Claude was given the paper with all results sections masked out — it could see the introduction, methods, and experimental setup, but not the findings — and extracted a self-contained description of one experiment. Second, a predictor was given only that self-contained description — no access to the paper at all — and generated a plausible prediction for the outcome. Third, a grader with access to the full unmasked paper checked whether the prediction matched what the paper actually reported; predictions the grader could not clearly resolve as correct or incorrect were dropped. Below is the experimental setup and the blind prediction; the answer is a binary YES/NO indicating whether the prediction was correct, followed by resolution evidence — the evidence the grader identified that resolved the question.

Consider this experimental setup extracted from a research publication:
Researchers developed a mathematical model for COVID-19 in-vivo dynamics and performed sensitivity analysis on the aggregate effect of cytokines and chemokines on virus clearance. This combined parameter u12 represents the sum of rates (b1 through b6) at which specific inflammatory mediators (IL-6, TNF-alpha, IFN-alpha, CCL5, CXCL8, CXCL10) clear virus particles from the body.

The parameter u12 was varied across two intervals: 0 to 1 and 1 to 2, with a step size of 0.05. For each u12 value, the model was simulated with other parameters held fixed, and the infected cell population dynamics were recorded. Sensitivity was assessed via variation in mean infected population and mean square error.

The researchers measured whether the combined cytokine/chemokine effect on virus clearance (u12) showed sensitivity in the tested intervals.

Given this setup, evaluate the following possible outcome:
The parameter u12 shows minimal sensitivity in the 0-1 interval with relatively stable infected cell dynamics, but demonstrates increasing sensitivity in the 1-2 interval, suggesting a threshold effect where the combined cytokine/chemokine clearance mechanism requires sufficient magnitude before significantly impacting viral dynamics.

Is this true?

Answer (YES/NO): NO